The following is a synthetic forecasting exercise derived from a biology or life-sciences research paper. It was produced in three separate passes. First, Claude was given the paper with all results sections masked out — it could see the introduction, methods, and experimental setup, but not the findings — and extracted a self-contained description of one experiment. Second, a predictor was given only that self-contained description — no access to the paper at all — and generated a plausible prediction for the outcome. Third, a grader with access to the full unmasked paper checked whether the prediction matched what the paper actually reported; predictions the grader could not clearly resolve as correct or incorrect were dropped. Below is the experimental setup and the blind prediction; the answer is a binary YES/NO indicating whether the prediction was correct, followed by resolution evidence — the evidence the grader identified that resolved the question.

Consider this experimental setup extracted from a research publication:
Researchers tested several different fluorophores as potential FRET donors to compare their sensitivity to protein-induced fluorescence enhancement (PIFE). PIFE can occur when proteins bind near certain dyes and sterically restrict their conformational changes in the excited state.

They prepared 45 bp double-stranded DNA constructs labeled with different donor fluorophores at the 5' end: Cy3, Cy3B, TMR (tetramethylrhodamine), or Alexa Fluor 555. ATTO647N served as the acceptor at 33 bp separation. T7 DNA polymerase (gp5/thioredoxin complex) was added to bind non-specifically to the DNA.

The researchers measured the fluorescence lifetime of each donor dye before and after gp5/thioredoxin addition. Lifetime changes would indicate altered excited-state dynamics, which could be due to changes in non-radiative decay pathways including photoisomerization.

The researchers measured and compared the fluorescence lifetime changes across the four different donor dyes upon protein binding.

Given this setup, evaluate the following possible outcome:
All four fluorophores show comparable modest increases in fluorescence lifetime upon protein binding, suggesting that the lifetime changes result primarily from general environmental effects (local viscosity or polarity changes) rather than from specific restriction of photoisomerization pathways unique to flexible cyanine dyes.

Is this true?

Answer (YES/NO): NO